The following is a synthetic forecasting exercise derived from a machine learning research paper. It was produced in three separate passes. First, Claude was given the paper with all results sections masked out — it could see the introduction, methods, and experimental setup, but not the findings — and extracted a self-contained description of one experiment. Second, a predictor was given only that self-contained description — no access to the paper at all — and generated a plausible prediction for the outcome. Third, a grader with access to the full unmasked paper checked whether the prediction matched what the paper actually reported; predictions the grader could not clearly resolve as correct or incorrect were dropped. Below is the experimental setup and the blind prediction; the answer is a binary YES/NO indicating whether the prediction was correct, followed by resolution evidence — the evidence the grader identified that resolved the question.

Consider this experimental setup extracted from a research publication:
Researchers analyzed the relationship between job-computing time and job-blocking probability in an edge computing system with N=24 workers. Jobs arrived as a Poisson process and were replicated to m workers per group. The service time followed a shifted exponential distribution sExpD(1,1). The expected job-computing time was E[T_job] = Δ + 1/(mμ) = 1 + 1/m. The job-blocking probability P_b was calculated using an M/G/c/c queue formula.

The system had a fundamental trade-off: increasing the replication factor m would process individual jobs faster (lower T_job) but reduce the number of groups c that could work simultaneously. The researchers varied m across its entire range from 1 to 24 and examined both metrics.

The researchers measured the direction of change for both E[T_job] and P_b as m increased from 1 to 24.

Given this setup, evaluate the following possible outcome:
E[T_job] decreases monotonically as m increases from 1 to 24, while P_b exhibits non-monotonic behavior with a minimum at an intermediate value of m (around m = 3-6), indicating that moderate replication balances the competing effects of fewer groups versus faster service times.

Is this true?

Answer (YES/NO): NO